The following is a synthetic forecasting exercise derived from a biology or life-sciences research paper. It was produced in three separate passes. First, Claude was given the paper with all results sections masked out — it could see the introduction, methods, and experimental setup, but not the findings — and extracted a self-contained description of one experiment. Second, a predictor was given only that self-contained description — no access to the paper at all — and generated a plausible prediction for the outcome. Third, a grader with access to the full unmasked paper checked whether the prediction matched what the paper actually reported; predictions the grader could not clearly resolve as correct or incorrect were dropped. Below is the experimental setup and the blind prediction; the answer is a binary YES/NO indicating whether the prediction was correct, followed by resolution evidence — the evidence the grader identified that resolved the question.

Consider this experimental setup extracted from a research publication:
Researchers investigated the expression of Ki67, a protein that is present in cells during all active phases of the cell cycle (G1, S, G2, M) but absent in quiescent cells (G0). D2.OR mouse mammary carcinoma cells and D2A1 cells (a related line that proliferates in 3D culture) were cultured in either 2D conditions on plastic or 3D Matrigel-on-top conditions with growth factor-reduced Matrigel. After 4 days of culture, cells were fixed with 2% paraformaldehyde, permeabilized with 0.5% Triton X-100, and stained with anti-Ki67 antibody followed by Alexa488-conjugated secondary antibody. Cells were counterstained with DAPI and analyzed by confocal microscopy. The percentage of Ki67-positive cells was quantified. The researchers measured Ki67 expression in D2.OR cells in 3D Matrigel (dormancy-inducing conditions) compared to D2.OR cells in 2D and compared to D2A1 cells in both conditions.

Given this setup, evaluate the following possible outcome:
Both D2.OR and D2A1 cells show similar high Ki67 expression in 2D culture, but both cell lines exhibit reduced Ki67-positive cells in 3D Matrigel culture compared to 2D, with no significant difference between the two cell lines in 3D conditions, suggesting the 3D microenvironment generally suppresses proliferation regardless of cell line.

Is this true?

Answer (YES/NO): NO